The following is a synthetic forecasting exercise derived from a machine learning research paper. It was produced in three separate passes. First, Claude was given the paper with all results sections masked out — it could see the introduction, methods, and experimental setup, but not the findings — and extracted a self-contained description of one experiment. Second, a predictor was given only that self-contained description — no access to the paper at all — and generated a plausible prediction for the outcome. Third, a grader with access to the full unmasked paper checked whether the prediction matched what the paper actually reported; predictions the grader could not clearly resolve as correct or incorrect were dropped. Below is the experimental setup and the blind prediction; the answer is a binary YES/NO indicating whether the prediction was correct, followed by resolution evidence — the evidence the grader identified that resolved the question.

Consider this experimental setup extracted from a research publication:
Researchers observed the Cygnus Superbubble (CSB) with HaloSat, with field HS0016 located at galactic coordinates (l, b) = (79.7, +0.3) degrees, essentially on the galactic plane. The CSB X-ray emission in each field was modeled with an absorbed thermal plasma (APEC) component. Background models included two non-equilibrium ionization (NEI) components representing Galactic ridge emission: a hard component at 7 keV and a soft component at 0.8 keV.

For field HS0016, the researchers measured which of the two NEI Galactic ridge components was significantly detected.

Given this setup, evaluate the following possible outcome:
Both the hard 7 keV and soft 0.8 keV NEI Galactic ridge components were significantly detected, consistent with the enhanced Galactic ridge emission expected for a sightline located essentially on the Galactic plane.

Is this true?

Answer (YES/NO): NO